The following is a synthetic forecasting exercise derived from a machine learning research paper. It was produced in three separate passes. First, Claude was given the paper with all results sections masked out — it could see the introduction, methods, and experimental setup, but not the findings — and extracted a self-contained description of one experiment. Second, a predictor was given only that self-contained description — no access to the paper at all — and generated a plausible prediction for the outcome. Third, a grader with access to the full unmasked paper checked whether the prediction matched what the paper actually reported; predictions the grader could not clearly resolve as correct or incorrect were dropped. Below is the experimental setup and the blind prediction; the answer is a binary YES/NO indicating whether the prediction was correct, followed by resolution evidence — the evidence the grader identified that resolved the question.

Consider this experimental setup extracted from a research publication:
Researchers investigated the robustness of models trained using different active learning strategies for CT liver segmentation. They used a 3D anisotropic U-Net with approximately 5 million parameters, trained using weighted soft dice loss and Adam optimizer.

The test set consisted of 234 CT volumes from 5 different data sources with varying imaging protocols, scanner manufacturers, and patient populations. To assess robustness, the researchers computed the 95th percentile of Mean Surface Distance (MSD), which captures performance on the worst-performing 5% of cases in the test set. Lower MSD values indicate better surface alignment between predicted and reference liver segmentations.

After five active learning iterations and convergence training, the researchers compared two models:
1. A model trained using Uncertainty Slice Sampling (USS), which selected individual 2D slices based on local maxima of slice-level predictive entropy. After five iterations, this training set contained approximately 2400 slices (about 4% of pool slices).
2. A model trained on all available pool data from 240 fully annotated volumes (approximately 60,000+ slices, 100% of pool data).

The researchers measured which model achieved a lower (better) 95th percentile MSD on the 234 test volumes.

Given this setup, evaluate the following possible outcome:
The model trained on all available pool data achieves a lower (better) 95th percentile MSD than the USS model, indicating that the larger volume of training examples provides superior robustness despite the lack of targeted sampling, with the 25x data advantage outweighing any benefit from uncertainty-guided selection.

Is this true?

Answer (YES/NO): NO